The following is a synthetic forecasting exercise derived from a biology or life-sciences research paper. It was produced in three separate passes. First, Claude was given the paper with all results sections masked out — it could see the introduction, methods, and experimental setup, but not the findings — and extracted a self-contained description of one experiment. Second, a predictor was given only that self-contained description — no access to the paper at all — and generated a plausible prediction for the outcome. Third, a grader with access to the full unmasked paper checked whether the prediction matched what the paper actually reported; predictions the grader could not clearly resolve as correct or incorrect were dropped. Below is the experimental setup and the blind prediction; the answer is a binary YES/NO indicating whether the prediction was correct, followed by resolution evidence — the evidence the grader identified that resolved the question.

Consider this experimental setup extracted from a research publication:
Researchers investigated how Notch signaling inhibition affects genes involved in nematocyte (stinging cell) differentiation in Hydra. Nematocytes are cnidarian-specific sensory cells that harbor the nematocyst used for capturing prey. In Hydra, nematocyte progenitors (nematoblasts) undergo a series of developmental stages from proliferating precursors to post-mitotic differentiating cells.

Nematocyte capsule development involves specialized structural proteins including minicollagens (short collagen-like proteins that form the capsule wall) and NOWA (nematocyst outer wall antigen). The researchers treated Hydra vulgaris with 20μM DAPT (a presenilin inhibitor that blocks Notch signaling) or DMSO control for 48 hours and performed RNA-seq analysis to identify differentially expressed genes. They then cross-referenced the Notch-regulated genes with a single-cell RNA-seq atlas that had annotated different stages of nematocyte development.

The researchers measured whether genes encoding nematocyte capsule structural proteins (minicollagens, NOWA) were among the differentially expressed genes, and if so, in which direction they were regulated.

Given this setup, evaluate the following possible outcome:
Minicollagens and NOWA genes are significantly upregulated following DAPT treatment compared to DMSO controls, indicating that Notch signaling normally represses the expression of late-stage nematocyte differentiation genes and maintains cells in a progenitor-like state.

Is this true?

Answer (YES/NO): NO